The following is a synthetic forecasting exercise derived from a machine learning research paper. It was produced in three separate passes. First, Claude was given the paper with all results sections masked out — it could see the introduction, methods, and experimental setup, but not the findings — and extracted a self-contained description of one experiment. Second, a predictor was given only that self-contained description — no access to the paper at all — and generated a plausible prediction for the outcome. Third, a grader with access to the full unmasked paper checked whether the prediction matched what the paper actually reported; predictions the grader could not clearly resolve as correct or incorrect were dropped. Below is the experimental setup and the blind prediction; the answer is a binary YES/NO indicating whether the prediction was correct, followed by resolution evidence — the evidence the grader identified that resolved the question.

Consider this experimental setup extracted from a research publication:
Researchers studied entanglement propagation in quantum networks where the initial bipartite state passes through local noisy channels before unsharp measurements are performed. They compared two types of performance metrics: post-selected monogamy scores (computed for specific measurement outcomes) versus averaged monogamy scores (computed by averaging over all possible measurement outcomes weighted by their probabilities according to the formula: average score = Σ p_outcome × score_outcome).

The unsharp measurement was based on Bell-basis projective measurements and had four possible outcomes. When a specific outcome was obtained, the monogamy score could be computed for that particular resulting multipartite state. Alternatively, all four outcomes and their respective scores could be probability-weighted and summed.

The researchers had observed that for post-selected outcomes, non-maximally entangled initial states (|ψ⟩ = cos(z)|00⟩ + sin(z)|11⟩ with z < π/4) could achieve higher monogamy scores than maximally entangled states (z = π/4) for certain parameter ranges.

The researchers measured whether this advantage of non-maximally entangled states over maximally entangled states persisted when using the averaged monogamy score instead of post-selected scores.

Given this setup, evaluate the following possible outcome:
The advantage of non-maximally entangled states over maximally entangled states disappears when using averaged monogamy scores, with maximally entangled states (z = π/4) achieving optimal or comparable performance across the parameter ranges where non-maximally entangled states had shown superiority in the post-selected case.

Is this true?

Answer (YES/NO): NO